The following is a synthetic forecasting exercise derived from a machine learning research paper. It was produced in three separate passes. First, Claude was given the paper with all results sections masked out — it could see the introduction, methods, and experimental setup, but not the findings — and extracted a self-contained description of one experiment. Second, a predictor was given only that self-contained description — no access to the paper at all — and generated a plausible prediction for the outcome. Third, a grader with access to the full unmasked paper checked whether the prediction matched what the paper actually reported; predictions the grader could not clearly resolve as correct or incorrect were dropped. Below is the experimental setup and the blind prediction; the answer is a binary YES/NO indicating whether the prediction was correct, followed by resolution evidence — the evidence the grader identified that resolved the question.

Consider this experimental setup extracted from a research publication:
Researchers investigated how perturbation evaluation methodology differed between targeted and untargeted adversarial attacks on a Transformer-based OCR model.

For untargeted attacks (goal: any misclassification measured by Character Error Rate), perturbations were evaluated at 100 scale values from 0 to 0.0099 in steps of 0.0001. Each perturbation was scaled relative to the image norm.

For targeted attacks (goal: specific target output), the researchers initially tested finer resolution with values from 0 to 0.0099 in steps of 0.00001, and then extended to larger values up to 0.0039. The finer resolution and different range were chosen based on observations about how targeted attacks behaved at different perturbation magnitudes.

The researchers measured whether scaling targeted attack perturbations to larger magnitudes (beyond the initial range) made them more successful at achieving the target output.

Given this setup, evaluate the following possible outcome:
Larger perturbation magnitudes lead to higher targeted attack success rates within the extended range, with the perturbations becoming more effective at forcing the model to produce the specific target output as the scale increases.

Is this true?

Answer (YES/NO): NO